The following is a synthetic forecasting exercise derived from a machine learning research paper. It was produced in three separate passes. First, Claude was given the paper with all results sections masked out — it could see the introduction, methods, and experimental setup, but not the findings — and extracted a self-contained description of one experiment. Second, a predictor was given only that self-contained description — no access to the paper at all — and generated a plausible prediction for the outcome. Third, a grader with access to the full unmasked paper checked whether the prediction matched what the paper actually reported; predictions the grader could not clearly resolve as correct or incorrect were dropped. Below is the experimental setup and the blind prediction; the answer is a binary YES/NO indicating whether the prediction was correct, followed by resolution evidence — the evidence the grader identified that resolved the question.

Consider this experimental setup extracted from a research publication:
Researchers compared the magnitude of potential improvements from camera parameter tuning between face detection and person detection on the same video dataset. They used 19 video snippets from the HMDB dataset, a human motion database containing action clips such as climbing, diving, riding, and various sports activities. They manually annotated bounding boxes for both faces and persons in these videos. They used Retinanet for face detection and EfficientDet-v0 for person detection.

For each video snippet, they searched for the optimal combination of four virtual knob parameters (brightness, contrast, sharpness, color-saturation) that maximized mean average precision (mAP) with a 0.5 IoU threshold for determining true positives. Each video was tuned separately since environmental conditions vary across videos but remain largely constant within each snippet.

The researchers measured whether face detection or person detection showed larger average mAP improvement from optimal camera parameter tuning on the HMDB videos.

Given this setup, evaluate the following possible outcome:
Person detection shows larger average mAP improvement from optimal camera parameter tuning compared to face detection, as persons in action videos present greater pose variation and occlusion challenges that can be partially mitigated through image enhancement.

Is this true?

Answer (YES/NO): YES